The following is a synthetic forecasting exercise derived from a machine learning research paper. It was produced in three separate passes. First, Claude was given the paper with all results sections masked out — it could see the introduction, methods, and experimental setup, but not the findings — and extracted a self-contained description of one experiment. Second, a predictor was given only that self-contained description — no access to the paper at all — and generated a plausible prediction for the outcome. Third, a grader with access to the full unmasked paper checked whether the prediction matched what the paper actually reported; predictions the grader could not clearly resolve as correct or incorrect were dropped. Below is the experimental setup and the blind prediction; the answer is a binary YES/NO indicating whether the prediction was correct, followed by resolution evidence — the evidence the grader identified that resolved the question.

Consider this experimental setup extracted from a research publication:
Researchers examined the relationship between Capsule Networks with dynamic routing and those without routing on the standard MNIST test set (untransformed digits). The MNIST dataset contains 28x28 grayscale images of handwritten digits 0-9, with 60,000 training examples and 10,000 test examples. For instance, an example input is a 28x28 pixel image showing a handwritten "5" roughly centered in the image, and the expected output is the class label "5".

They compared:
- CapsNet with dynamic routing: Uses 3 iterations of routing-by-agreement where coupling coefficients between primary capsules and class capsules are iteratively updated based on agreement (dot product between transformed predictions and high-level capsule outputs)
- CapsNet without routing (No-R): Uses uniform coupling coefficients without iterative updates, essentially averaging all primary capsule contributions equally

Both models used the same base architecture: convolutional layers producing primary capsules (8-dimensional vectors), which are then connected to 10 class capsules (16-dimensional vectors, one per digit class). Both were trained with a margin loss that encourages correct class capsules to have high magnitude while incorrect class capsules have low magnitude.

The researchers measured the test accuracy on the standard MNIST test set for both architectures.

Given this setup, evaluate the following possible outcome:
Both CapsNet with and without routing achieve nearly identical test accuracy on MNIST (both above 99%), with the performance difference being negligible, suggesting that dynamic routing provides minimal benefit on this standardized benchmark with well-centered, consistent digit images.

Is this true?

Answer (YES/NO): YES